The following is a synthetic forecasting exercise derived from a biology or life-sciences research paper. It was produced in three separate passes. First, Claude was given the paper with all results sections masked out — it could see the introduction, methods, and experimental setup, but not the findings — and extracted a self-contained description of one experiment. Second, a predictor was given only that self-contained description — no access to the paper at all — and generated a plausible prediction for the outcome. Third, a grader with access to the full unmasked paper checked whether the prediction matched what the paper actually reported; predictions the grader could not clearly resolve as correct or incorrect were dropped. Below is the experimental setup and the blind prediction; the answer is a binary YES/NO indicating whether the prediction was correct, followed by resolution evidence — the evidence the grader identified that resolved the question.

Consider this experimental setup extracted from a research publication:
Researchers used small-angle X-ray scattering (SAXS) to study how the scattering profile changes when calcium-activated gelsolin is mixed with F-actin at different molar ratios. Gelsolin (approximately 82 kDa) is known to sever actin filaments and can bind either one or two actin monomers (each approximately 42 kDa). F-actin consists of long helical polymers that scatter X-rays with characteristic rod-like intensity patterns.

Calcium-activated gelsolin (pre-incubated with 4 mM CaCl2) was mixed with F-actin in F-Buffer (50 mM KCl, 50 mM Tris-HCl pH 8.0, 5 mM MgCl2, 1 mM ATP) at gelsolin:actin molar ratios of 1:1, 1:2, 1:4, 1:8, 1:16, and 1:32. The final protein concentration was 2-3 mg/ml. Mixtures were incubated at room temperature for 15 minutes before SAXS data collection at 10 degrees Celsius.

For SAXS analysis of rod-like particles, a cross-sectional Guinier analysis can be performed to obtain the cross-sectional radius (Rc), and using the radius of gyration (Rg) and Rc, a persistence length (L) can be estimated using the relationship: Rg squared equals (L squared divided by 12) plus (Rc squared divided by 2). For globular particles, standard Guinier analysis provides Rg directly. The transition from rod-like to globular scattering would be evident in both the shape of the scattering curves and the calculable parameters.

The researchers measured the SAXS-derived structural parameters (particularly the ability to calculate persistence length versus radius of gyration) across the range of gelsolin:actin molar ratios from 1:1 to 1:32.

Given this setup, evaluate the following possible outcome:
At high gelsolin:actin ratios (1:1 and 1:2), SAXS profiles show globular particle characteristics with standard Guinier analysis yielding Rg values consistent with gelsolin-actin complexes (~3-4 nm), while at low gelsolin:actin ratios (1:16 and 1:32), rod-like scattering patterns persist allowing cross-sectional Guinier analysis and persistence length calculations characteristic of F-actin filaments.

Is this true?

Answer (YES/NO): NO